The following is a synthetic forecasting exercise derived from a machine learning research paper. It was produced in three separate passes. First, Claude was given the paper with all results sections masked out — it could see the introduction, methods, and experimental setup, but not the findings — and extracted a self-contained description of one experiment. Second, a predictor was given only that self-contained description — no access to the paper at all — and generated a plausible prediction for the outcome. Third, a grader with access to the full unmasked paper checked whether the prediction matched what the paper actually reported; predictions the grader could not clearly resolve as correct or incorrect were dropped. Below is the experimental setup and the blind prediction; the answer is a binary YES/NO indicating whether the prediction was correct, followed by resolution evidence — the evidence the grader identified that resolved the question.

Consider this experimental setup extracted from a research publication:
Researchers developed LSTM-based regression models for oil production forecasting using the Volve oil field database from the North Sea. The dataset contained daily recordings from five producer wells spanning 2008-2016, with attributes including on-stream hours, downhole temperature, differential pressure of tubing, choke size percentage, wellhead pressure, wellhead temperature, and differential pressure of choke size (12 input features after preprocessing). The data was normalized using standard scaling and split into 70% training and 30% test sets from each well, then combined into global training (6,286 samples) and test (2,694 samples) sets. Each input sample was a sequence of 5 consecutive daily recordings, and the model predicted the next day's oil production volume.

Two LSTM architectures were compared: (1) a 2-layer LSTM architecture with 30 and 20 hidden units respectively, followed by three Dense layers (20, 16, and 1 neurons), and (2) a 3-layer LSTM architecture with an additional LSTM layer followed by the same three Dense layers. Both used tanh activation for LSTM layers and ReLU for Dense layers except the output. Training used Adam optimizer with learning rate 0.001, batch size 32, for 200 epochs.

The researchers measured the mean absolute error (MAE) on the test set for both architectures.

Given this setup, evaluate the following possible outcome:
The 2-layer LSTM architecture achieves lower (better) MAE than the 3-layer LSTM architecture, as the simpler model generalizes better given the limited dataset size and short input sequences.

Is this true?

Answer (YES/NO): YES